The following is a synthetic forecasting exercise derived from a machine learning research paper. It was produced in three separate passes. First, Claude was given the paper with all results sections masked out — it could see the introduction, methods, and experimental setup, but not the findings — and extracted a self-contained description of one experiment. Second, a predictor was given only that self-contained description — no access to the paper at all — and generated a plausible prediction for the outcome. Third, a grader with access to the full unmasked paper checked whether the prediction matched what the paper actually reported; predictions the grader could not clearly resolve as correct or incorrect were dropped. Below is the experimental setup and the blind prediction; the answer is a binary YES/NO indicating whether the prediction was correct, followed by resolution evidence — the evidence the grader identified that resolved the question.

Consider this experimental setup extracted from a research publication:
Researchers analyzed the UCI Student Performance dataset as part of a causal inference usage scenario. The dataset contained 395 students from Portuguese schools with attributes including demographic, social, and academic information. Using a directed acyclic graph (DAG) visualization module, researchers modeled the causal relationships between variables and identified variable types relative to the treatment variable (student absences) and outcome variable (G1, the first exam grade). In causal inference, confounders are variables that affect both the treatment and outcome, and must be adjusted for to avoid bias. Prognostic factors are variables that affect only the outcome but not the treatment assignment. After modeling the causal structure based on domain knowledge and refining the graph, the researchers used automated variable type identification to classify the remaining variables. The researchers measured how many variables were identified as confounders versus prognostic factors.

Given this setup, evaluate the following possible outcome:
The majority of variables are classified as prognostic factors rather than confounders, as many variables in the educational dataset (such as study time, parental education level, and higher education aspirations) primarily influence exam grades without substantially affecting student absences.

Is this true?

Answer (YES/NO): NO